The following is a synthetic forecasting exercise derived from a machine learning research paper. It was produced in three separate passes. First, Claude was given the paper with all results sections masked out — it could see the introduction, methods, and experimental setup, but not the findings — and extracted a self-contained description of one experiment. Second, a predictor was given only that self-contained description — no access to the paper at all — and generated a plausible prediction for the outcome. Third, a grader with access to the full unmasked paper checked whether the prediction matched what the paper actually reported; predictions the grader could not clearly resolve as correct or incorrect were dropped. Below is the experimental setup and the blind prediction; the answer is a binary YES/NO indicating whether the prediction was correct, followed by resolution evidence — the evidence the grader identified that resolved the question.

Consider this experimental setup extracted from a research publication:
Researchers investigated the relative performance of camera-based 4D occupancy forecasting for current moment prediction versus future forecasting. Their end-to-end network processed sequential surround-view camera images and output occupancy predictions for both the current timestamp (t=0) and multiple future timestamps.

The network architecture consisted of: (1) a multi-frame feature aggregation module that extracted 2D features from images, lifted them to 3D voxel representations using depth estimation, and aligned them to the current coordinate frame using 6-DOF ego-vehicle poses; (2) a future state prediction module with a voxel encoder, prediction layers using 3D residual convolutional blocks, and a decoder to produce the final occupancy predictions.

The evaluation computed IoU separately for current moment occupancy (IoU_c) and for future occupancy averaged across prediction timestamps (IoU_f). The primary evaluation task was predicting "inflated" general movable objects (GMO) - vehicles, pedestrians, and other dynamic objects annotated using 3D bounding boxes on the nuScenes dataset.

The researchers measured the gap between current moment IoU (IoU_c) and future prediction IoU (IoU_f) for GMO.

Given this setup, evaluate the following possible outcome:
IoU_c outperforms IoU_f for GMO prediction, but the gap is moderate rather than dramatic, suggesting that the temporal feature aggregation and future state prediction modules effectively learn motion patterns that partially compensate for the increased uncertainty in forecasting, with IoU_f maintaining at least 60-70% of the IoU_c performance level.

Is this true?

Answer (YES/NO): YES